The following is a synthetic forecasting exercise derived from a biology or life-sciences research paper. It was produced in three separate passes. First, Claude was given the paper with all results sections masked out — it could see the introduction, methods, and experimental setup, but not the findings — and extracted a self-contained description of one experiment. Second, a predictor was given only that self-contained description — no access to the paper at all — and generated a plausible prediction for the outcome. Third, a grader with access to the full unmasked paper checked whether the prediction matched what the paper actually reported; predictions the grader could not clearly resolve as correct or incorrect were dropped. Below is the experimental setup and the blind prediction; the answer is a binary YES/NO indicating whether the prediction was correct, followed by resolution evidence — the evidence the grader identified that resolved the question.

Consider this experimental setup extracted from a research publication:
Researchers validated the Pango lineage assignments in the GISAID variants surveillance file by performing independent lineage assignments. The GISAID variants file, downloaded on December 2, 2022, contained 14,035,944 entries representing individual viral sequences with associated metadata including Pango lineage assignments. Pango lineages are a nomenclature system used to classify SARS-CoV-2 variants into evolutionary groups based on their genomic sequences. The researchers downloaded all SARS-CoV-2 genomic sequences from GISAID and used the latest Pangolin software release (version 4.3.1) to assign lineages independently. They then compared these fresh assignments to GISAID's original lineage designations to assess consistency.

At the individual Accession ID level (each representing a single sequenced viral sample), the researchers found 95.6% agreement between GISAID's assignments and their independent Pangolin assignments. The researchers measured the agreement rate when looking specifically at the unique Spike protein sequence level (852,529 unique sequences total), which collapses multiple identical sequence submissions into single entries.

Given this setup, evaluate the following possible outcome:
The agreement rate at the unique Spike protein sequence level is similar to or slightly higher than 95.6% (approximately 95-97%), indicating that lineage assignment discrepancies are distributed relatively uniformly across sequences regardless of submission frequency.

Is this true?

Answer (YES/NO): NO